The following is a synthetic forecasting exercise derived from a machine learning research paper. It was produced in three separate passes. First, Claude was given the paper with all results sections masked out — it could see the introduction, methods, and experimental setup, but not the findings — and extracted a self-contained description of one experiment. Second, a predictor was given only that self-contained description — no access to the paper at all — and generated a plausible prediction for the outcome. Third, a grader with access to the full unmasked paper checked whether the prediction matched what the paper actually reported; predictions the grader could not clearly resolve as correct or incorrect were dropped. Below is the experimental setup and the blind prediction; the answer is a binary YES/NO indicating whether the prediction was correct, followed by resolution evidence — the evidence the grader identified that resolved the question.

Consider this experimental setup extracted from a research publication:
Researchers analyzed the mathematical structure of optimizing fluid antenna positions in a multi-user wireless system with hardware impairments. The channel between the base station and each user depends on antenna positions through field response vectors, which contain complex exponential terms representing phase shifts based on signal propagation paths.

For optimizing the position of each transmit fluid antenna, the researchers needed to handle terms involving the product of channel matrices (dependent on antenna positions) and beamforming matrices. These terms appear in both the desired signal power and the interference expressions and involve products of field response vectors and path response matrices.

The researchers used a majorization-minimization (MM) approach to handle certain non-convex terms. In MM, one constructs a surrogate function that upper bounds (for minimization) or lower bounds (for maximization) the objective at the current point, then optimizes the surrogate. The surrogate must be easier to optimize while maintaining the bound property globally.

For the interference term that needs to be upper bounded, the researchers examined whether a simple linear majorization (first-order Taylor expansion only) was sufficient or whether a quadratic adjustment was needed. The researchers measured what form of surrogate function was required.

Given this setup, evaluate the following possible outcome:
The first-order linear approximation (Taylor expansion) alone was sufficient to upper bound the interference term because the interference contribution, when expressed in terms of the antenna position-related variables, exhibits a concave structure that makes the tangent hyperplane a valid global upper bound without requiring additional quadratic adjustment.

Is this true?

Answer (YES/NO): NO